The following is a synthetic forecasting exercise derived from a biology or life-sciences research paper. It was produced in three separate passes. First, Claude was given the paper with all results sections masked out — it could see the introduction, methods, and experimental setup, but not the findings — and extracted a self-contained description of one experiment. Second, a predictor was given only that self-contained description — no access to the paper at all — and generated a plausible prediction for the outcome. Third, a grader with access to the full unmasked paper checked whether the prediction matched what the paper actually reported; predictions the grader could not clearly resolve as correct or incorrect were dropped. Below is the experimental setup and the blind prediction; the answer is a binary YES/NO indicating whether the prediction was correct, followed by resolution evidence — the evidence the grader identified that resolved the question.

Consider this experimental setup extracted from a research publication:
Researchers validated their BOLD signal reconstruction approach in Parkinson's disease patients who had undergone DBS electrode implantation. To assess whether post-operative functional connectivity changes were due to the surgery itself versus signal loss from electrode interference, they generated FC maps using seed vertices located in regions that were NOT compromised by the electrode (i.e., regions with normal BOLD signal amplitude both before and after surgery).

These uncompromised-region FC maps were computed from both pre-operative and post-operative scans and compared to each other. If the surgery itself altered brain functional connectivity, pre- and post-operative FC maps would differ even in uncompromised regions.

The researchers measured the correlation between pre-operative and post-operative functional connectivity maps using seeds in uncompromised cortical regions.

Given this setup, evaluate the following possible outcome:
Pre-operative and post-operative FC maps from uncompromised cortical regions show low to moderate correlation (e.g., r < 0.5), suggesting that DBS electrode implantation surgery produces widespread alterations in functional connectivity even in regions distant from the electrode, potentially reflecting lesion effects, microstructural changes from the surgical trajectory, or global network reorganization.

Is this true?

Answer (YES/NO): NO